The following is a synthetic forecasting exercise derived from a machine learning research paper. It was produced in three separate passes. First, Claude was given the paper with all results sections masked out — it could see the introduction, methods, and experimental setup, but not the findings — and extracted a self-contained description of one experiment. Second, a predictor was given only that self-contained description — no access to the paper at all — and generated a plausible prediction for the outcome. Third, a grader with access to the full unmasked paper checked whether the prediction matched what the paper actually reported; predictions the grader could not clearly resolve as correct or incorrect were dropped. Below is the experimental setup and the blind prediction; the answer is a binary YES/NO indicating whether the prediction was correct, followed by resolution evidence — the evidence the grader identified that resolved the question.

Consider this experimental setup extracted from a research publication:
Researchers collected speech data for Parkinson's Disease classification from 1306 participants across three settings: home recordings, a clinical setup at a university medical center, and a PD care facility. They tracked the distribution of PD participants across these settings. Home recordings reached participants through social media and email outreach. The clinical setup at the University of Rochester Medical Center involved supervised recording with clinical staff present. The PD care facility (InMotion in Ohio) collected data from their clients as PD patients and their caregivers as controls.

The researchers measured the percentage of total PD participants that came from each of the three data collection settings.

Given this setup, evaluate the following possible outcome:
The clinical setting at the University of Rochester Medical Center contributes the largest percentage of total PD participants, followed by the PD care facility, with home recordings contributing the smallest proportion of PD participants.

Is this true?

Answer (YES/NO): NO